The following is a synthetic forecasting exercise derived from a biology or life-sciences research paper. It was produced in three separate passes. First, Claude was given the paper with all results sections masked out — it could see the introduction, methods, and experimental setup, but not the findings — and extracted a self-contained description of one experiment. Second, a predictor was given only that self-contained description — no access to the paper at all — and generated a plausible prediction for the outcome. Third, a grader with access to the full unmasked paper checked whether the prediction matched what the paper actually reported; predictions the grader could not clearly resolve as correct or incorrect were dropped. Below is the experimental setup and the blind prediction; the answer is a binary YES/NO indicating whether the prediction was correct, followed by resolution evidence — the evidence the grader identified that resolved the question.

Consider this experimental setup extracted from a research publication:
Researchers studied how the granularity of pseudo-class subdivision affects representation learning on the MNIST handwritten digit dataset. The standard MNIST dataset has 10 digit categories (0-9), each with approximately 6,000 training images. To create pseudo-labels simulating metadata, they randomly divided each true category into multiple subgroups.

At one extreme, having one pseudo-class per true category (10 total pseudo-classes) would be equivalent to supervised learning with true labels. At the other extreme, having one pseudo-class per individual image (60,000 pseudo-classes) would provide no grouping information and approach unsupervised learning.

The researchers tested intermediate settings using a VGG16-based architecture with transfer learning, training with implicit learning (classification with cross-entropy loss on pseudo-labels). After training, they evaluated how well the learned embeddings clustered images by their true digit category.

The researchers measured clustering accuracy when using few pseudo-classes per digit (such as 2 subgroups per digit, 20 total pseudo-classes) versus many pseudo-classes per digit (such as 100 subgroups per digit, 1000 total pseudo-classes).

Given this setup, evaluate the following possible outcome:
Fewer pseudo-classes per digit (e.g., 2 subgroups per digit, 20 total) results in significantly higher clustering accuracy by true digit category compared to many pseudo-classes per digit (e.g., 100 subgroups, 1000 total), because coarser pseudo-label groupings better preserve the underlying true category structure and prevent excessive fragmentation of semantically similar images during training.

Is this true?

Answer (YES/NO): YES